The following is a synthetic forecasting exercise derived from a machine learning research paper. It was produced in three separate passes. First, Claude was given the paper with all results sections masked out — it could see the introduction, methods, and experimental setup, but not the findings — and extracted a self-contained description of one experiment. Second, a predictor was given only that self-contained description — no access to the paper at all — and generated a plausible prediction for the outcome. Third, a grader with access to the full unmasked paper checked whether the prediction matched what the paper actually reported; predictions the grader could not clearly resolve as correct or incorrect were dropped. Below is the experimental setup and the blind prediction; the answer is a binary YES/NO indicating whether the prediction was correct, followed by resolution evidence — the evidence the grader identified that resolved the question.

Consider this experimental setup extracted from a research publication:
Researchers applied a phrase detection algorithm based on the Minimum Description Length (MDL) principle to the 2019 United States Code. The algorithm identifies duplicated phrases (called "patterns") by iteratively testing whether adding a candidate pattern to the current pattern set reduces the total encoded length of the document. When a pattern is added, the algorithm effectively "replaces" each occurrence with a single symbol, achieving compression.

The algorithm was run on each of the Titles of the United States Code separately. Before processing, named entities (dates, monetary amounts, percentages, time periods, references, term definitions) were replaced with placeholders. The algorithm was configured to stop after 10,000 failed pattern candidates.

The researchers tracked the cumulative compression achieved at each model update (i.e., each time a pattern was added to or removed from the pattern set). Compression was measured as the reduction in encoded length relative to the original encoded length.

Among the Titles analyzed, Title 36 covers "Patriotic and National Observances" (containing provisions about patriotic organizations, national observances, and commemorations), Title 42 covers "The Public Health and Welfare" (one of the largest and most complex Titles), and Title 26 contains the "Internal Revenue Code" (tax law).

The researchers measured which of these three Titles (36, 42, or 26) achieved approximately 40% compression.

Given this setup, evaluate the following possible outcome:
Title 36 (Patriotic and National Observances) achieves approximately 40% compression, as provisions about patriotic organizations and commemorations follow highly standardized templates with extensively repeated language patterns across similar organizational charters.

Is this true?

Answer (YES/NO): YES